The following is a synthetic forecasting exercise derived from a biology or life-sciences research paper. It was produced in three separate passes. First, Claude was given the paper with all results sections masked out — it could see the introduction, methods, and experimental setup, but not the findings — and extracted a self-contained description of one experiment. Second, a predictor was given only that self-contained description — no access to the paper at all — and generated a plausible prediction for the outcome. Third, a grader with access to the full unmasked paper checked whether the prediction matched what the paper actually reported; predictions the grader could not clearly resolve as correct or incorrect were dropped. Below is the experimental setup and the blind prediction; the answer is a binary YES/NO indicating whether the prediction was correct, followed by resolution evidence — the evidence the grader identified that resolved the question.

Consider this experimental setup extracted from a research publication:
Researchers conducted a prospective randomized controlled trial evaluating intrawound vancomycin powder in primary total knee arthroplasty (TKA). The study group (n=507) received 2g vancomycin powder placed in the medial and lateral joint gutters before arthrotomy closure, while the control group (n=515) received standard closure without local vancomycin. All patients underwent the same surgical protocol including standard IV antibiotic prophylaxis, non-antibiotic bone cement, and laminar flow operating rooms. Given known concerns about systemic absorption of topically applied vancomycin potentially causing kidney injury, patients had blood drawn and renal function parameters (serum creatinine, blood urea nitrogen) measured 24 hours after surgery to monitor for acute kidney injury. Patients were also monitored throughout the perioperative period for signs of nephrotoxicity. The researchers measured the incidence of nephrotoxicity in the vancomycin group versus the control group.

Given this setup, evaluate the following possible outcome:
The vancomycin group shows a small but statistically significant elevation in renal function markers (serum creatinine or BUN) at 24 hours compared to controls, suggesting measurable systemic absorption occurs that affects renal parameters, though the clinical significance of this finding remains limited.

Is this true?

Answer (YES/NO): NO